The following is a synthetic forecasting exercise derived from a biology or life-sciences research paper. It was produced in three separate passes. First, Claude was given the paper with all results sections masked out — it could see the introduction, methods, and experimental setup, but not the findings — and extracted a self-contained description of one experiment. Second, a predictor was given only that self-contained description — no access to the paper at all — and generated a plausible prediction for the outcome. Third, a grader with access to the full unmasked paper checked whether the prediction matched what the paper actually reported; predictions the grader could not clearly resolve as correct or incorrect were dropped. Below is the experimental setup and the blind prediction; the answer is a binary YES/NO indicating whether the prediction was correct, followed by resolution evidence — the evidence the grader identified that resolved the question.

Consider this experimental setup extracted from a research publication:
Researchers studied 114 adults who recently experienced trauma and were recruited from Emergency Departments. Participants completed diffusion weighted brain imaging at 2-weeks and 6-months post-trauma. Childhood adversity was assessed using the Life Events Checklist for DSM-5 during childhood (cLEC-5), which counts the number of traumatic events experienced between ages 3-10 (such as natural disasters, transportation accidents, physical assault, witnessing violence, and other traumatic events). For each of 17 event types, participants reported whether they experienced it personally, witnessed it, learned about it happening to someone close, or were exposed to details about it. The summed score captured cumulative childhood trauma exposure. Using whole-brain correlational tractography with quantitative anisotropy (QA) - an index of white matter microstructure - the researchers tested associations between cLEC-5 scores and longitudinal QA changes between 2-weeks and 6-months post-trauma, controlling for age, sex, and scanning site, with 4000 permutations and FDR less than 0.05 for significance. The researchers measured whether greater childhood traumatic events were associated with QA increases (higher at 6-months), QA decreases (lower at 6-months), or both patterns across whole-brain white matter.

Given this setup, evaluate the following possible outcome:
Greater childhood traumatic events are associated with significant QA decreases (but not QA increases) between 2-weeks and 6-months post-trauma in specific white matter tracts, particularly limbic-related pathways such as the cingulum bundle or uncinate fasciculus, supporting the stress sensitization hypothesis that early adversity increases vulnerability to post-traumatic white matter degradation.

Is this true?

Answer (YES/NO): NO